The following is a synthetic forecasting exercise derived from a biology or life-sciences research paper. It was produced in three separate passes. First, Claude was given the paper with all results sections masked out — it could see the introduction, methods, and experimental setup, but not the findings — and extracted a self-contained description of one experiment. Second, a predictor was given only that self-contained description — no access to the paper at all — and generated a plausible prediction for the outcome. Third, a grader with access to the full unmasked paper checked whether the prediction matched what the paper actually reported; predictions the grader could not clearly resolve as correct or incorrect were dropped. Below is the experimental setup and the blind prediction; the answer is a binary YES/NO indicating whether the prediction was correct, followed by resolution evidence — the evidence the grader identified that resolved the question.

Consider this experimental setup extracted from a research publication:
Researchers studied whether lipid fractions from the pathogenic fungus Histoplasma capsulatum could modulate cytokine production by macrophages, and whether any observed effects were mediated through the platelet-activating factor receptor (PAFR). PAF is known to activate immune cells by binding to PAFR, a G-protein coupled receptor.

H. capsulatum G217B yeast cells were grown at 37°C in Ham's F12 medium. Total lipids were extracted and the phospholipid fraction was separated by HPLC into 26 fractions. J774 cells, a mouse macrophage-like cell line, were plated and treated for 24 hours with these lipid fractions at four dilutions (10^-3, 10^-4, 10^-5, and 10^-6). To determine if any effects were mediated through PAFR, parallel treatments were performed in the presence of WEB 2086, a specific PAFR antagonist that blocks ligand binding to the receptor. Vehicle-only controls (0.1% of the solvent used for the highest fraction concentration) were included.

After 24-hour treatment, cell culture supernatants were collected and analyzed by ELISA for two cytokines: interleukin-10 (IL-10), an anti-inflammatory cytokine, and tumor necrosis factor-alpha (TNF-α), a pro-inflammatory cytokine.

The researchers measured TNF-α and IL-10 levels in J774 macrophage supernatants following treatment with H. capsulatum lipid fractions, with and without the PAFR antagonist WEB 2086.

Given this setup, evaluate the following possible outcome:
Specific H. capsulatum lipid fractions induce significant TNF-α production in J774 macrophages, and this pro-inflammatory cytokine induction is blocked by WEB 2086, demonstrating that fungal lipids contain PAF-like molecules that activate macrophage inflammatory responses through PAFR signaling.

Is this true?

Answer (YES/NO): YES